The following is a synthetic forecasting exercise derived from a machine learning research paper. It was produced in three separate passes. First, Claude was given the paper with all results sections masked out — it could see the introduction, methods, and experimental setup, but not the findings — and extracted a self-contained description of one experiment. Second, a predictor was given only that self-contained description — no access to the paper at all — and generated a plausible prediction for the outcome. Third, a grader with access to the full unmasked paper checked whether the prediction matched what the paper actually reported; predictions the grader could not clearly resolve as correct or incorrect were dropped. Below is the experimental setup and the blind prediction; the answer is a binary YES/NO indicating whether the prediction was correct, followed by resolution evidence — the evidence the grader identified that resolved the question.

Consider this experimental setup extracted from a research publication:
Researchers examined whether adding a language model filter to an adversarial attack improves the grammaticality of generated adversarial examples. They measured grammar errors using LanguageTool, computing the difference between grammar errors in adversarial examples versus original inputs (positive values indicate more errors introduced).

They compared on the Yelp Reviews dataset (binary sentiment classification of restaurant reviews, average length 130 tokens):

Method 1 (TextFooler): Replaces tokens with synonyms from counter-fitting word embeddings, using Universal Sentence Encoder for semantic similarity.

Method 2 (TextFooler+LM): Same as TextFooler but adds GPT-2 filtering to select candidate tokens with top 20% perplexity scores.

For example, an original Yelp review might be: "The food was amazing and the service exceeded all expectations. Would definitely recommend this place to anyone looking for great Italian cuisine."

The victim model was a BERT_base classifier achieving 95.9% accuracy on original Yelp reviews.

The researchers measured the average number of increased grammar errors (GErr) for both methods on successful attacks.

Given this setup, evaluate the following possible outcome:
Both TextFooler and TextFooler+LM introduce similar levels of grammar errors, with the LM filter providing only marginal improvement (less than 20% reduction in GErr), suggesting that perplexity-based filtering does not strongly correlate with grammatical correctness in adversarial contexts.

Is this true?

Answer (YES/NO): YES